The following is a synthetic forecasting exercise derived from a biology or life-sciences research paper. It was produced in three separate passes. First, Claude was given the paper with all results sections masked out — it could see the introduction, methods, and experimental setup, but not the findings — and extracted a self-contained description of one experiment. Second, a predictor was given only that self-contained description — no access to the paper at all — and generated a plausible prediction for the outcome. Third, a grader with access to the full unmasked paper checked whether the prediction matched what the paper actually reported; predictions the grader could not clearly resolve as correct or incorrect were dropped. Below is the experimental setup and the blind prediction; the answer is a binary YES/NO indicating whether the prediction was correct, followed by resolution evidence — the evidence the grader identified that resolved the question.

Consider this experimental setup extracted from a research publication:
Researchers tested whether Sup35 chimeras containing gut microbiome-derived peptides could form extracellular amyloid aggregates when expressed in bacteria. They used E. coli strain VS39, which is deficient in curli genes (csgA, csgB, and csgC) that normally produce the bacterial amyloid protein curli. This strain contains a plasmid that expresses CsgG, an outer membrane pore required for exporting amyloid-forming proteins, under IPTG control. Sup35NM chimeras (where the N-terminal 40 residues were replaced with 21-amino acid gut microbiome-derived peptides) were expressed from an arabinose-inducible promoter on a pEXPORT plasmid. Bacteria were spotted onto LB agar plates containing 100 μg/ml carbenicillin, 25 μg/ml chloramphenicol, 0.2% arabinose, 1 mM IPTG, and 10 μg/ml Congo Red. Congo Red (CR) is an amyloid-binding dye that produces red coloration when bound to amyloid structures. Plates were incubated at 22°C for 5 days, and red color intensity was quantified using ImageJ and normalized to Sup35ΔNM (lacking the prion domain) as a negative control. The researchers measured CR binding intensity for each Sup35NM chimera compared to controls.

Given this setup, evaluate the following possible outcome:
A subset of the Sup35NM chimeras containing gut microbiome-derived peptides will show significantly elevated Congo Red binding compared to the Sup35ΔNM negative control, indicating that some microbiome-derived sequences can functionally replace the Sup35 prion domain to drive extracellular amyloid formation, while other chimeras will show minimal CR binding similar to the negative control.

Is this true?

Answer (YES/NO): NO